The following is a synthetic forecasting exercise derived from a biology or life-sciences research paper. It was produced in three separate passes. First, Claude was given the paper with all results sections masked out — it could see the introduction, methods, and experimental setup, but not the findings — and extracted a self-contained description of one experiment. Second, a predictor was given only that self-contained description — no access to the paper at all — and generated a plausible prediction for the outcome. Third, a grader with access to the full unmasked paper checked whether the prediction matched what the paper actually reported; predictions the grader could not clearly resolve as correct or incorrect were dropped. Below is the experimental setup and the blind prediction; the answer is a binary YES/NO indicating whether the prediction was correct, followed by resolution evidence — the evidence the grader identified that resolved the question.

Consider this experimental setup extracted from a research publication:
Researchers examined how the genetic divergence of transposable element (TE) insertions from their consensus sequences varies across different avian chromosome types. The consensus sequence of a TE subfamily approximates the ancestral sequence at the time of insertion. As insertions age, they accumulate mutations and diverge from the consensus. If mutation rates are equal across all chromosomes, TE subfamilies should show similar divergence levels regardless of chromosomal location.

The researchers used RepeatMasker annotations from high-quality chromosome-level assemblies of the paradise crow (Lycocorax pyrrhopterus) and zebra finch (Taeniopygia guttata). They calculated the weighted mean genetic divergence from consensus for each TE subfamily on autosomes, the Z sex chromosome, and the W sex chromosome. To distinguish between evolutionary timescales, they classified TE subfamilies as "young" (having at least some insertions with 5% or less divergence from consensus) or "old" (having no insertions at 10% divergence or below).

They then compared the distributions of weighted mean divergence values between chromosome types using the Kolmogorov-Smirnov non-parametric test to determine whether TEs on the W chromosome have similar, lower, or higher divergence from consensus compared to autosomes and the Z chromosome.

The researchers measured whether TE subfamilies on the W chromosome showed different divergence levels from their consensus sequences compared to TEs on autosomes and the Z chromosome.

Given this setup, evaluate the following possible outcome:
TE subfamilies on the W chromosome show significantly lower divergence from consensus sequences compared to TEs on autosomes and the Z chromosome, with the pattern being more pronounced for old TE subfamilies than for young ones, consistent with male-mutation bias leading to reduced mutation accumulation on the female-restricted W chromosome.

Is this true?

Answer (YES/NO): NO